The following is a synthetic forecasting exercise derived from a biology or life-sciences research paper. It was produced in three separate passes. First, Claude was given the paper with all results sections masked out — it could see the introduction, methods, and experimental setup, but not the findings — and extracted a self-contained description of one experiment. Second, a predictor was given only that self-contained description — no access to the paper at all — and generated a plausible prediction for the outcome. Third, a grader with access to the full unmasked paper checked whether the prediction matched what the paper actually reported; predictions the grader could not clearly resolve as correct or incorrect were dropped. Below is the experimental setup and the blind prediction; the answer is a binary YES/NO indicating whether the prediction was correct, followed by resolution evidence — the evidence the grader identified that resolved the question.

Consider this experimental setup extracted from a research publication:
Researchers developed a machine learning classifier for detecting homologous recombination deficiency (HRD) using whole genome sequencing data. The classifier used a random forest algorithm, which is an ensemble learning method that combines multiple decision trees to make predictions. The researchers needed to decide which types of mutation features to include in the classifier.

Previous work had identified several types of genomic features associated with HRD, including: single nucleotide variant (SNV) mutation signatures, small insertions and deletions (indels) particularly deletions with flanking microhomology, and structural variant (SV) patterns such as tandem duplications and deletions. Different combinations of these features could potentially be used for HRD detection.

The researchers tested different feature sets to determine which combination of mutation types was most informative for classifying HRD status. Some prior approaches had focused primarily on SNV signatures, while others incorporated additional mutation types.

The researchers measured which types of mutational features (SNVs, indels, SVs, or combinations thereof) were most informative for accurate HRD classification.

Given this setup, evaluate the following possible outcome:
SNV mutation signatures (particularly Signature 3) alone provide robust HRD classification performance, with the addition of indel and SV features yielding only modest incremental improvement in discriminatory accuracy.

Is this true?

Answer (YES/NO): NO